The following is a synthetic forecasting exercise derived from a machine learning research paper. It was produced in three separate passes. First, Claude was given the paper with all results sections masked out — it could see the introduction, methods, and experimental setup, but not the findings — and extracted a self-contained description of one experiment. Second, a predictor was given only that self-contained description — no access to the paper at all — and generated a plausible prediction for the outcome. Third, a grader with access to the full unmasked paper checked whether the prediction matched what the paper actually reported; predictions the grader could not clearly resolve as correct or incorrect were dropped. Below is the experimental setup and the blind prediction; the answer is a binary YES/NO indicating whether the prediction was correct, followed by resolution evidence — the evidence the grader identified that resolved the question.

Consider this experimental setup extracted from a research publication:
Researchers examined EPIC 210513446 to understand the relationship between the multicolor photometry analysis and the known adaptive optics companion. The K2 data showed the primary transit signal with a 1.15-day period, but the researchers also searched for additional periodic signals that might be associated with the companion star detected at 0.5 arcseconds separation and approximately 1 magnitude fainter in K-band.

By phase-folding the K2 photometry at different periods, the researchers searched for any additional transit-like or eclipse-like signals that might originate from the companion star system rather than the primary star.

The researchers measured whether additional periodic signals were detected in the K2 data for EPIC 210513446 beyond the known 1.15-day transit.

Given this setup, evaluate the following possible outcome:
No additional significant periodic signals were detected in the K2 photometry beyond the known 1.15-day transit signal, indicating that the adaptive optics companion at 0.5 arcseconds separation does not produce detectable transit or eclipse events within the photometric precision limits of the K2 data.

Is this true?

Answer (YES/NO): NO